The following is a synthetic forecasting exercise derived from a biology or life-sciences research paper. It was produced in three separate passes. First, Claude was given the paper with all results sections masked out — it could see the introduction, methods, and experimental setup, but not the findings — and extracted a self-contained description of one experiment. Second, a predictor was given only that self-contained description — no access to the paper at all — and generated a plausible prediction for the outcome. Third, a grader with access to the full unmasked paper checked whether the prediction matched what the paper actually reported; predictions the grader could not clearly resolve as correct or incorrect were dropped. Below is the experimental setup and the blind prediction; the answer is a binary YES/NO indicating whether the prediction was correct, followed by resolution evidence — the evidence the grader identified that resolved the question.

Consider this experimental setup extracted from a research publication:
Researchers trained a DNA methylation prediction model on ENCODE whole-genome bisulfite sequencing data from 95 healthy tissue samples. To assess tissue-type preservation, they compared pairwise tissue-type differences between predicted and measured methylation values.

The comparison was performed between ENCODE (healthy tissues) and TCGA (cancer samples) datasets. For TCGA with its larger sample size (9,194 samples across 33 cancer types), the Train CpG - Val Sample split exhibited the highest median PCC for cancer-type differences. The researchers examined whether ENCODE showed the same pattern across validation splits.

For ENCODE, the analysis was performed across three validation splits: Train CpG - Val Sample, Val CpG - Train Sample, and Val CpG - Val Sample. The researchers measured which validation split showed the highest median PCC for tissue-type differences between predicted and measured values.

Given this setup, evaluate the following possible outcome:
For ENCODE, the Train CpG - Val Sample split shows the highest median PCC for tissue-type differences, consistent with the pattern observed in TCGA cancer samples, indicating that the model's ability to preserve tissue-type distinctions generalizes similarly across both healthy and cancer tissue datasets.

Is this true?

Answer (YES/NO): NO